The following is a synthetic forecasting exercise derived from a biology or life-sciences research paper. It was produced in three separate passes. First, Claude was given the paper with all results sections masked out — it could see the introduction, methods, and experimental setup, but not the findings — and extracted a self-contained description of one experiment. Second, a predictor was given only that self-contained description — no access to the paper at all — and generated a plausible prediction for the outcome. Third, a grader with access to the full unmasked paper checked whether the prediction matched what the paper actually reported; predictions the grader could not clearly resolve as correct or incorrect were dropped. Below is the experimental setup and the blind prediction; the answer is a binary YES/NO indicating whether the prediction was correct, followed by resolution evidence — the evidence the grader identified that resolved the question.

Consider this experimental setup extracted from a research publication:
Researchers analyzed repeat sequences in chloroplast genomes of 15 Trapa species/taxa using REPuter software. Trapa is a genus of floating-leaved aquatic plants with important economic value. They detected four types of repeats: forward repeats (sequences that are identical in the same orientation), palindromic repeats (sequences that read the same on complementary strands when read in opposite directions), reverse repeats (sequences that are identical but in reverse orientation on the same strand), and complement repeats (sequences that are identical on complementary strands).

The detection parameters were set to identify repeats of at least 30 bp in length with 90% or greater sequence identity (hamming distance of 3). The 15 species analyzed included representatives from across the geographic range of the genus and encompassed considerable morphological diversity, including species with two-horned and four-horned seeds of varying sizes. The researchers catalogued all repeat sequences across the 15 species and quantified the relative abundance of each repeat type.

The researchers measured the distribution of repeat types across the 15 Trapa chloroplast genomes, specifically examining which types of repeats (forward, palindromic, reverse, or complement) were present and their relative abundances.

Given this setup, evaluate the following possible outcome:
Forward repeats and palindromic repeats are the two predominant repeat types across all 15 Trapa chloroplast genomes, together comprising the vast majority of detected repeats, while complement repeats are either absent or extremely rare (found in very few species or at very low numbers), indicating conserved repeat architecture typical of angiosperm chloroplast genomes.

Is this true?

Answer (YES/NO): YES